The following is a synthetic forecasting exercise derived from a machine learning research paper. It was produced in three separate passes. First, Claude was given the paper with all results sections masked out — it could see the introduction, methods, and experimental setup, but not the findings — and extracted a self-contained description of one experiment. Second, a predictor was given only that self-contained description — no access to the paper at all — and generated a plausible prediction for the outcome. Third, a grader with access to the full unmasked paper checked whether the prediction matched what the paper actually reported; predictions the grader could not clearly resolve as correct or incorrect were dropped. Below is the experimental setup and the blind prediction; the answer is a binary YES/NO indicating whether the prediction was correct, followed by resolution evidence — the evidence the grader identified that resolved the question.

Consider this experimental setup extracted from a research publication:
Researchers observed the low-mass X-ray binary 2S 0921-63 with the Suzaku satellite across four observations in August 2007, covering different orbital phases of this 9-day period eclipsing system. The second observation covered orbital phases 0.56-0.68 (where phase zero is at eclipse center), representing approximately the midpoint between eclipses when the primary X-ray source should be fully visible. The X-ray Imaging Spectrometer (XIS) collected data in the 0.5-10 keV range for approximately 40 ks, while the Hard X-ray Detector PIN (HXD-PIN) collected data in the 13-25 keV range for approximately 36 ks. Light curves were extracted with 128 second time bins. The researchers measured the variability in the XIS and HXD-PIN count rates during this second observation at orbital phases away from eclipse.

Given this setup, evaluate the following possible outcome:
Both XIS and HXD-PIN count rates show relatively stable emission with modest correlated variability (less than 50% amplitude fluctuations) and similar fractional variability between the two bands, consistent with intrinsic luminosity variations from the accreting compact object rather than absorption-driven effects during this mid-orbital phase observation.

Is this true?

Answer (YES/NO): YES